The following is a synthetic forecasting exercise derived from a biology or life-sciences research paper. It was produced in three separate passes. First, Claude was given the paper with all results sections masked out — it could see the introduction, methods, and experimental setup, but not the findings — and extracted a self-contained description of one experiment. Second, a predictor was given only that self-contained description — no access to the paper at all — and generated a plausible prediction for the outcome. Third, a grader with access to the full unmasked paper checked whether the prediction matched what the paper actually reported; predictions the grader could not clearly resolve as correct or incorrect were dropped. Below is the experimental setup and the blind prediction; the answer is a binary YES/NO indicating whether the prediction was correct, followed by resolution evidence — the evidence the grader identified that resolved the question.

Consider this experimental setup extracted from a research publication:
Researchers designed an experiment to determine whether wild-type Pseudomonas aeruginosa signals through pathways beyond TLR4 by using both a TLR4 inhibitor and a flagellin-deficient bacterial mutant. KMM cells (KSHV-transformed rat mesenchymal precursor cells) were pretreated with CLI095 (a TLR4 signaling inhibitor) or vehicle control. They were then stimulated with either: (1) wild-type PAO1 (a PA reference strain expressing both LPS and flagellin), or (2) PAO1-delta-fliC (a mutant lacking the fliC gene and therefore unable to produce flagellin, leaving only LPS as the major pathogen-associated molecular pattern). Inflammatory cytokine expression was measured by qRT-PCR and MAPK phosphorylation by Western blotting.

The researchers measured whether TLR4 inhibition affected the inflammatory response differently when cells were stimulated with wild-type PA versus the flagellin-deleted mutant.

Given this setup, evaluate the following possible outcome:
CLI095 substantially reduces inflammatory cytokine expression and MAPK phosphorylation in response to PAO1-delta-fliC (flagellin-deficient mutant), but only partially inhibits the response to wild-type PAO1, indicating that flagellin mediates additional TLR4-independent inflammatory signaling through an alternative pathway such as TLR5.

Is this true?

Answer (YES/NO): YES